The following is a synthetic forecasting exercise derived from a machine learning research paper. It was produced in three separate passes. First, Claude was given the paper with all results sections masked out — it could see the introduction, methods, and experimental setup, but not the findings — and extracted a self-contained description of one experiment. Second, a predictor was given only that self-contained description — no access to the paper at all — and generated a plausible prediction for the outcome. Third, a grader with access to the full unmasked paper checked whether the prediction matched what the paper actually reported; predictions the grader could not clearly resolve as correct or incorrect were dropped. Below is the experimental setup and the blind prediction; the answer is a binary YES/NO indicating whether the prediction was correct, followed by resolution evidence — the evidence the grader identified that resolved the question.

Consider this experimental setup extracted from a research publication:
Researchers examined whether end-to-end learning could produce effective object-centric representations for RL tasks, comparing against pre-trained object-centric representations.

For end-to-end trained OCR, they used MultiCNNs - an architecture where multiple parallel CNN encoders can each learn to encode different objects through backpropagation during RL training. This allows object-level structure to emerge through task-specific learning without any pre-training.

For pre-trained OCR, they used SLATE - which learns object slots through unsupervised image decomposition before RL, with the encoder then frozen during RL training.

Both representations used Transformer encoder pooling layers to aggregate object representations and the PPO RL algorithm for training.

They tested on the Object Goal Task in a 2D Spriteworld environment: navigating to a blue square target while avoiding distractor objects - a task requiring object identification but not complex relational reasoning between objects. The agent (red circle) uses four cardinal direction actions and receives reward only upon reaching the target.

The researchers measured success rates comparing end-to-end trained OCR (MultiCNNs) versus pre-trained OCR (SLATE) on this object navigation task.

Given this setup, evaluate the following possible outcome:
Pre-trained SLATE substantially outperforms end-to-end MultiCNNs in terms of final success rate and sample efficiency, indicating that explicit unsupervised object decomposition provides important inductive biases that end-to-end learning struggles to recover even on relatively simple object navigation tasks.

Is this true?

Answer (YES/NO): NO